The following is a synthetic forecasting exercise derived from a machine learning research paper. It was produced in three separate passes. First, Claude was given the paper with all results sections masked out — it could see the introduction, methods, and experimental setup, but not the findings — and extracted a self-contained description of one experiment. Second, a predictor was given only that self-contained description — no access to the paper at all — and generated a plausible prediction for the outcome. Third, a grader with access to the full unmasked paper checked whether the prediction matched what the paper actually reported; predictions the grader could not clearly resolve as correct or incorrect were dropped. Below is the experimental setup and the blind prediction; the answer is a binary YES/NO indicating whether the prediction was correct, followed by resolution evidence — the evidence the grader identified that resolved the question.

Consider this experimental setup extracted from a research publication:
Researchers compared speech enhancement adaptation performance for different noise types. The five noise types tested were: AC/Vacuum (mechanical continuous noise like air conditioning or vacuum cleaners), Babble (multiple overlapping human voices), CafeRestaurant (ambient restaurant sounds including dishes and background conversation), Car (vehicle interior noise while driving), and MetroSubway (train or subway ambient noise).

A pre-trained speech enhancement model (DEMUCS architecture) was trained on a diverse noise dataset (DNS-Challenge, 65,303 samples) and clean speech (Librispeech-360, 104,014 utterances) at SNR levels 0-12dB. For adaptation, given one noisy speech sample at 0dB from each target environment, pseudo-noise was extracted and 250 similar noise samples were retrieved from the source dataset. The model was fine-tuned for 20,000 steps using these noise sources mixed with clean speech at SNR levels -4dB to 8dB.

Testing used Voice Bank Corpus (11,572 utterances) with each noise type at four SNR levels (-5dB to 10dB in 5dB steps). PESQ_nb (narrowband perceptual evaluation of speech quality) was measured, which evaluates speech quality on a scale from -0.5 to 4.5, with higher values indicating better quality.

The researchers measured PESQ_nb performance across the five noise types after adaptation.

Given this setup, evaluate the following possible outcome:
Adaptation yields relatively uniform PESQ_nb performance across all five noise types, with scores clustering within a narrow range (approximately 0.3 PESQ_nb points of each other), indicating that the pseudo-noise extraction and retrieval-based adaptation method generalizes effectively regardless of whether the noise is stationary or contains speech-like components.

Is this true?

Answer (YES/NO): NO